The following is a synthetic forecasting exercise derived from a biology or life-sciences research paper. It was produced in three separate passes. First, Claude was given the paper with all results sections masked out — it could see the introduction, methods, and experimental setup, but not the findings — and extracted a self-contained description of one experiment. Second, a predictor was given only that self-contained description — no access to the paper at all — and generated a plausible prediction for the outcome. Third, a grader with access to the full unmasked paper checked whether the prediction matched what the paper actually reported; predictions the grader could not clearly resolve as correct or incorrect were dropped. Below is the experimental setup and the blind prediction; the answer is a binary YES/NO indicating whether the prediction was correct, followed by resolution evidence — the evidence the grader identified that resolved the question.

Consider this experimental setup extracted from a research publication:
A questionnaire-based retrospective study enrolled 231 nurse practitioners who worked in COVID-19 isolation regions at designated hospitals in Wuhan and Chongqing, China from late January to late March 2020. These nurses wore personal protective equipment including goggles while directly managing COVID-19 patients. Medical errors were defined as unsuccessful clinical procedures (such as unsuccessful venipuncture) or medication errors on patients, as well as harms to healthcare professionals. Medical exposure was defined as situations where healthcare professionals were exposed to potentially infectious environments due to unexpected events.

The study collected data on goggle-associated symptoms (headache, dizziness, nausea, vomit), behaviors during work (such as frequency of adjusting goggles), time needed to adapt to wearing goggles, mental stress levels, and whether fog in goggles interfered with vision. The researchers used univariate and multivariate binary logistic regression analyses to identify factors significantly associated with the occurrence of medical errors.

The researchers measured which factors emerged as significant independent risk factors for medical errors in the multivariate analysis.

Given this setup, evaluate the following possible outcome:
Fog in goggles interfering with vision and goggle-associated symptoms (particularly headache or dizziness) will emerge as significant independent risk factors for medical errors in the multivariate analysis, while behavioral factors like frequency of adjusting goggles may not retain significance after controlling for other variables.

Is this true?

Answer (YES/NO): NO